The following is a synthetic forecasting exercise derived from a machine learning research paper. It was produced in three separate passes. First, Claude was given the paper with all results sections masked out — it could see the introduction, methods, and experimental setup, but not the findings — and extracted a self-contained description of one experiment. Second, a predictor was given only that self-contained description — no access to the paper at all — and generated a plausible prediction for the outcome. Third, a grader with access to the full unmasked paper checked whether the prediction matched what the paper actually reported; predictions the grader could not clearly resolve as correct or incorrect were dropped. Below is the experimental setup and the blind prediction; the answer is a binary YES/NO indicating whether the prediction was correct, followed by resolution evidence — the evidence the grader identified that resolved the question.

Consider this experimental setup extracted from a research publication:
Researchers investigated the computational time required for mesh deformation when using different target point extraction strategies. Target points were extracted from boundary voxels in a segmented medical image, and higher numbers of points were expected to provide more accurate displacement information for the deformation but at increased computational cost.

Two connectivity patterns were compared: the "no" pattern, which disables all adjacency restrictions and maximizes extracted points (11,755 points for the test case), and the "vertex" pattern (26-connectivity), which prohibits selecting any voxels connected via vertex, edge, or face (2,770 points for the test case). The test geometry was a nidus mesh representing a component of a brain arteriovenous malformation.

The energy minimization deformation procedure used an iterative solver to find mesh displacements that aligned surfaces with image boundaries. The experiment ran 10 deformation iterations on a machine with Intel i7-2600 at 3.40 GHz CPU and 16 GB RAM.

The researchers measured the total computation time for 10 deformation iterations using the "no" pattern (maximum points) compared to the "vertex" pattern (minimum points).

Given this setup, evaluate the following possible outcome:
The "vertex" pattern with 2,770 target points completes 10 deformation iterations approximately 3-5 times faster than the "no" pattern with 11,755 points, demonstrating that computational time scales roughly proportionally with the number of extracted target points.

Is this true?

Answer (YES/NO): NO